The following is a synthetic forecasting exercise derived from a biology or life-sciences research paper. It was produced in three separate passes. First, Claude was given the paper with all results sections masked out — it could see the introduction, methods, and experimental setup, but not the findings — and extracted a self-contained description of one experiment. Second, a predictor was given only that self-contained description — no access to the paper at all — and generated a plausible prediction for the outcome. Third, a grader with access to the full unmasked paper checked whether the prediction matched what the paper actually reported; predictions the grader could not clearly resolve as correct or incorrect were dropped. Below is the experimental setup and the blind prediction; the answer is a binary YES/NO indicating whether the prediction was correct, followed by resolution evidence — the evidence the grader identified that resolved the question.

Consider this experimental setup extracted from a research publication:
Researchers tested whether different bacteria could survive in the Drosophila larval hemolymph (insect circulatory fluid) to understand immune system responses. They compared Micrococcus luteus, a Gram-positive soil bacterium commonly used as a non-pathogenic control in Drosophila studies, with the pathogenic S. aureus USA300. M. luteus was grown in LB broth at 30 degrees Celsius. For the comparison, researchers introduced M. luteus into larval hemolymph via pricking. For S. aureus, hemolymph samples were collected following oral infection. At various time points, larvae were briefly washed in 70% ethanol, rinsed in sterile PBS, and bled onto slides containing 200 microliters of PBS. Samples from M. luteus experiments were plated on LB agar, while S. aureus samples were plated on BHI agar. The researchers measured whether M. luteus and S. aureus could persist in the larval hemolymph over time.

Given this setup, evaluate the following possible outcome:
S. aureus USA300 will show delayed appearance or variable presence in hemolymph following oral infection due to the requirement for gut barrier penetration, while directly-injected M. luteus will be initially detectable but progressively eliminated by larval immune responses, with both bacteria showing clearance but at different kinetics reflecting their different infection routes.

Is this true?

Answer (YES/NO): NO